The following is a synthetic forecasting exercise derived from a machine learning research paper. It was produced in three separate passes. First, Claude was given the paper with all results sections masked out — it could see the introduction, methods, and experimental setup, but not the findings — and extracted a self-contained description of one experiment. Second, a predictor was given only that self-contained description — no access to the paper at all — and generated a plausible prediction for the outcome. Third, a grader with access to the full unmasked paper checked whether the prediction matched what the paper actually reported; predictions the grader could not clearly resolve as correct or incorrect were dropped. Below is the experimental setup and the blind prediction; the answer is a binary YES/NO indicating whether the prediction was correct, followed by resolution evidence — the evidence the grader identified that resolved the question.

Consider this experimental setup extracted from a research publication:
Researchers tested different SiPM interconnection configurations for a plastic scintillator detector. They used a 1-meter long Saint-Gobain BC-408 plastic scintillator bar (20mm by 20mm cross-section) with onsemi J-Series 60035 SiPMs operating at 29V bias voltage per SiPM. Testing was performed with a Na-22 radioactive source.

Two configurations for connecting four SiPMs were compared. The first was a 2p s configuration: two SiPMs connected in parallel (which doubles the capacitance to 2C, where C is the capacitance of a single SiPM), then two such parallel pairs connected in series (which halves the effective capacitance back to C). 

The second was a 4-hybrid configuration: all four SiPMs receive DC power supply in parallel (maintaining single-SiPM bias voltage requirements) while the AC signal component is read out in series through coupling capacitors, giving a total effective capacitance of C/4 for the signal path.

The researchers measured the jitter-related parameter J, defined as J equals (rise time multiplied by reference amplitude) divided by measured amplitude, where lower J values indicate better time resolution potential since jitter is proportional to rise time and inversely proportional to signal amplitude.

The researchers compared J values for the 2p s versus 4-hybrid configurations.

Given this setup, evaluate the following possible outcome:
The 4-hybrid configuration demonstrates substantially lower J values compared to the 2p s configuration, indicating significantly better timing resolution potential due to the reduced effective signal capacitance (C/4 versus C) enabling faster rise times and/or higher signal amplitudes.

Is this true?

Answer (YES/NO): NO